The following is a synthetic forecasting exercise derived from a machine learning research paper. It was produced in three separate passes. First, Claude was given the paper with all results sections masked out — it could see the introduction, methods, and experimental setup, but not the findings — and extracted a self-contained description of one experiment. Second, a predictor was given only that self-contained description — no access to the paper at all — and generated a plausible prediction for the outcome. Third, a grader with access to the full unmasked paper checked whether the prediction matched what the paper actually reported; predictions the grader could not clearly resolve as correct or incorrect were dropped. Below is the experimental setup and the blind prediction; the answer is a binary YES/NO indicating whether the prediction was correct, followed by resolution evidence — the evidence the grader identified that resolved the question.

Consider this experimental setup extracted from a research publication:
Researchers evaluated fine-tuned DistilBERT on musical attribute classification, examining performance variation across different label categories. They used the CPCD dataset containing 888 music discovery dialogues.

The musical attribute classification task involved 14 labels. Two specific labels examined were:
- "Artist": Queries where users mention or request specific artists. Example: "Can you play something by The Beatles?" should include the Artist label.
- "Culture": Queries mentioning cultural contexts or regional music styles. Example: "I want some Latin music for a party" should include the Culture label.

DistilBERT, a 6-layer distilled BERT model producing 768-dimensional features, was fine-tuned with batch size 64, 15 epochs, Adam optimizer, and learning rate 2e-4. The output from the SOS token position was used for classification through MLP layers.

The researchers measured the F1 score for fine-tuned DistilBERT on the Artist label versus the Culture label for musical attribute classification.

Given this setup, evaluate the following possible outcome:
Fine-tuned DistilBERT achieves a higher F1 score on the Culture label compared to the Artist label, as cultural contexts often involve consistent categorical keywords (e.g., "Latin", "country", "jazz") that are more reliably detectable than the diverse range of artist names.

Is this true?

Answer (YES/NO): NO